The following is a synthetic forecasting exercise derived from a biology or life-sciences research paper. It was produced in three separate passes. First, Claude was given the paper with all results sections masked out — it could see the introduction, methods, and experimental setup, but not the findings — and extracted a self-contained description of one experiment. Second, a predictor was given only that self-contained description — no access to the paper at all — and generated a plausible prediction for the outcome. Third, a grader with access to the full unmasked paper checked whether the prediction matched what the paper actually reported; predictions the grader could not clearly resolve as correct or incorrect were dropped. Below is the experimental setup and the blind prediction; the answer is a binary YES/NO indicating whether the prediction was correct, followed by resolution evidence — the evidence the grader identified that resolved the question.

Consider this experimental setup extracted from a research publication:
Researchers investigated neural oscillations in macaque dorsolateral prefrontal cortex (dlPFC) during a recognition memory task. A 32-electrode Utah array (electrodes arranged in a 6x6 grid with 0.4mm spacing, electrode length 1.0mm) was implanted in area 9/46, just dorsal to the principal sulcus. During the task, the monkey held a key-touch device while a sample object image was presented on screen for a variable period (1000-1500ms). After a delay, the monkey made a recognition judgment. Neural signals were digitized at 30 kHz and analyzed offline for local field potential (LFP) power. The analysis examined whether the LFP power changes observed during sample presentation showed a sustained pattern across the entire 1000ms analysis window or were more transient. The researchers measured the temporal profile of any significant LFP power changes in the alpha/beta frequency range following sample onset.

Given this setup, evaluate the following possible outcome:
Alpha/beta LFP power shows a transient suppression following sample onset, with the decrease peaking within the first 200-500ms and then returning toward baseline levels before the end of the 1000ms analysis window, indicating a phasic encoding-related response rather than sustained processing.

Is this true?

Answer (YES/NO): NO